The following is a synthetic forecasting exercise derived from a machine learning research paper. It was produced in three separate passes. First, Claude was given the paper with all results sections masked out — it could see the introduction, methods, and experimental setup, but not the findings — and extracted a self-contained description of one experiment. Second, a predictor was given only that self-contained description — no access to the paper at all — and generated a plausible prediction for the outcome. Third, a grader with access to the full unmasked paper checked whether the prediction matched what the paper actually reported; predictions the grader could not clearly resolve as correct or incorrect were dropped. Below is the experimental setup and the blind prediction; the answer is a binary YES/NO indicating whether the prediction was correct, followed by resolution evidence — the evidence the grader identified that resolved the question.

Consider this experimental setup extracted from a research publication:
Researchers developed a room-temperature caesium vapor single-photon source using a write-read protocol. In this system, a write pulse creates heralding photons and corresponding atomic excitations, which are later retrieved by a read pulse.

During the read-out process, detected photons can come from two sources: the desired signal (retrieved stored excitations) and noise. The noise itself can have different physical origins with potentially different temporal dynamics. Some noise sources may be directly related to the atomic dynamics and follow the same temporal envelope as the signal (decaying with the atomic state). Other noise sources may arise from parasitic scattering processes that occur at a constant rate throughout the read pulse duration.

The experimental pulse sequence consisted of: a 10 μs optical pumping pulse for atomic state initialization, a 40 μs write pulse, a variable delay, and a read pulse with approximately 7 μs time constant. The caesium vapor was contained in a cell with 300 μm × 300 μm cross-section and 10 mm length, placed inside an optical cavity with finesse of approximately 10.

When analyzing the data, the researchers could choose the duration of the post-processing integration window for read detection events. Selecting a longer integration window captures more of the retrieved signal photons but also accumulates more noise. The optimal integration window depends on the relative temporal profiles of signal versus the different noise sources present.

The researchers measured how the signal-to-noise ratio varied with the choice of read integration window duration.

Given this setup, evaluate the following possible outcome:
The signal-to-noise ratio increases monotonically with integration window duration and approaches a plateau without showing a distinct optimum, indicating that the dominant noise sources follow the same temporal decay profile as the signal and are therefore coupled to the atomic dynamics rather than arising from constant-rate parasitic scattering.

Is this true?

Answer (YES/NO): NO